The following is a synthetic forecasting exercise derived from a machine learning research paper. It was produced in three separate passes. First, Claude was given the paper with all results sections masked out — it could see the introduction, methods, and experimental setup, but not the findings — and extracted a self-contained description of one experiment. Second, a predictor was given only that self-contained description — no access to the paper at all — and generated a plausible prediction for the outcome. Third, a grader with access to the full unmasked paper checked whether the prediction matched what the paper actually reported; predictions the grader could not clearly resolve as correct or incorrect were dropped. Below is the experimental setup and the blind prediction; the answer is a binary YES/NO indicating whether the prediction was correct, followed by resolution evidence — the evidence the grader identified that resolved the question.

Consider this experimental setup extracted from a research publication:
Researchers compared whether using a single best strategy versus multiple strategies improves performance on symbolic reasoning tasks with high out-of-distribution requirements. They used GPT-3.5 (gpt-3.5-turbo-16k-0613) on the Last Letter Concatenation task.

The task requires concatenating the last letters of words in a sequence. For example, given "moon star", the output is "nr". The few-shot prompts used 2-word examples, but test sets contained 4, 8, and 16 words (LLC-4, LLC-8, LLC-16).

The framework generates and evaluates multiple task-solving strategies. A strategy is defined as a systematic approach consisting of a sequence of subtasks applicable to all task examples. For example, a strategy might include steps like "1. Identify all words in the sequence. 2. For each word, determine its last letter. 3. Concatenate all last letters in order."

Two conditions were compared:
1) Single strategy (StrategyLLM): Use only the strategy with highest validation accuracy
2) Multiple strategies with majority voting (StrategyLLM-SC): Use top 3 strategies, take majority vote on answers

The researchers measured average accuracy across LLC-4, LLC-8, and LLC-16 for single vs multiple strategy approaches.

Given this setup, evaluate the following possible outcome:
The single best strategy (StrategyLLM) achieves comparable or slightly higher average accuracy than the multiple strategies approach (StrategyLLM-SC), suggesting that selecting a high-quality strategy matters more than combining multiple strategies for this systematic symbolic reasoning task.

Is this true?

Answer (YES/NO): NO